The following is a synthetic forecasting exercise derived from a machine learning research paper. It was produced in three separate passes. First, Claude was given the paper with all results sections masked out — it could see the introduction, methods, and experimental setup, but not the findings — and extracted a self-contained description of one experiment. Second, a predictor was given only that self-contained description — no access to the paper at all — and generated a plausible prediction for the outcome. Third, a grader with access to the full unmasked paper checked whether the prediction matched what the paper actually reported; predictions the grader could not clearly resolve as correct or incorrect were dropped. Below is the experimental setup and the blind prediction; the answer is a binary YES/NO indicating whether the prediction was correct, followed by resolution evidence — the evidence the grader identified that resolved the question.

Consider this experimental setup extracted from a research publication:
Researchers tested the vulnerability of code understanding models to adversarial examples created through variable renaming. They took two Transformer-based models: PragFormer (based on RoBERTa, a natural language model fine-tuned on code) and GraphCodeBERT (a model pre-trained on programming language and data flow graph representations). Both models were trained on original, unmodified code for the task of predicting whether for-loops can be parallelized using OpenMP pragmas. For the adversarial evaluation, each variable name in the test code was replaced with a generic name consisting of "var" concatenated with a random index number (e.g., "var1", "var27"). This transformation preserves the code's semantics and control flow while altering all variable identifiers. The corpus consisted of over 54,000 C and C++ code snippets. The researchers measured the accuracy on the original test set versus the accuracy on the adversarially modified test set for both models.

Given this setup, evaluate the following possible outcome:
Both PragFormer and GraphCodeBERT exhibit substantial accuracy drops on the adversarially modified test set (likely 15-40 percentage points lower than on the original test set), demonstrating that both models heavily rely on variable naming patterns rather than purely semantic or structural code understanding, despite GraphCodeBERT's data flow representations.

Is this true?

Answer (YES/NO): NO